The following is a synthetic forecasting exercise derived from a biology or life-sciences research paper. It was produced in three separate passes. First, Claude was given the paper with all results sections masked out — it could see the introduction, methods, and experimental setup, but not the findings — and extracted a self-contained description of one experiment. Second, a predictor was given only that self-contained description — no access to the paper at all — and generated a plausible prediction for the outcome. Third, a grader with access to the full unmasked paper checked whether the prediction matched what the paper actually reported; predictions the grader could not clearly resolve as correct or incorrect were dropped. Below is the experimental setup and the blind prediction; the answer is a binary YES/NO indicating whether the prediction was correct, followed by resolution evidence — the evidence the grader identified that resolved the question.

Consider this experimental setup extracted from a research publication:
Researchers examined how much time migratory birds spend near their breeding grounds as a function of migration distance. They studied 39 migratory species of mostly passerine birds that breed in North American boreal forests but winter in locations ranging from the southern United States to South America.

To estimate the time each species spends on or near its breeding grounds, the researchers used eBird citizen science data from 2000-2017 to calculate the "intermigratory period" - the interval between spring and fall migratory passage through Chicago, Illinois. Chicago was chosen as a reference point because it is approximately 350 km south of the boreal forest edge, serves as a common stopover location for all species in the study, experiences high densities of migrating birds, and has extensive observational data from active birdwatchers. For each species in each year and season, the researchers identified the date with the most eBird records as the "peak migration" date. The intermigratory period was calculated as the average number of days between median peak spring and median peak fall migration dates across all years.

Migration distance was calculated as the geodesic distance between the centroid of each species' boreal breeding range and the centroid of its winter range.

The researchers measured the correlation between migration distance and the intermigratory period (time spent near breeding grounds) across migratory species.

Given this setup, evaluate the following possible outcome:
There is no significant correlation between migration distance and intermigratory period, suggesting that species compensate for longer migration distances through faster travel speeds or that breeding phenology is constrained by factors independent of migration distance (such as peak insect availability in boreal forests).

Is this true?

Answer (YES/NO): NO